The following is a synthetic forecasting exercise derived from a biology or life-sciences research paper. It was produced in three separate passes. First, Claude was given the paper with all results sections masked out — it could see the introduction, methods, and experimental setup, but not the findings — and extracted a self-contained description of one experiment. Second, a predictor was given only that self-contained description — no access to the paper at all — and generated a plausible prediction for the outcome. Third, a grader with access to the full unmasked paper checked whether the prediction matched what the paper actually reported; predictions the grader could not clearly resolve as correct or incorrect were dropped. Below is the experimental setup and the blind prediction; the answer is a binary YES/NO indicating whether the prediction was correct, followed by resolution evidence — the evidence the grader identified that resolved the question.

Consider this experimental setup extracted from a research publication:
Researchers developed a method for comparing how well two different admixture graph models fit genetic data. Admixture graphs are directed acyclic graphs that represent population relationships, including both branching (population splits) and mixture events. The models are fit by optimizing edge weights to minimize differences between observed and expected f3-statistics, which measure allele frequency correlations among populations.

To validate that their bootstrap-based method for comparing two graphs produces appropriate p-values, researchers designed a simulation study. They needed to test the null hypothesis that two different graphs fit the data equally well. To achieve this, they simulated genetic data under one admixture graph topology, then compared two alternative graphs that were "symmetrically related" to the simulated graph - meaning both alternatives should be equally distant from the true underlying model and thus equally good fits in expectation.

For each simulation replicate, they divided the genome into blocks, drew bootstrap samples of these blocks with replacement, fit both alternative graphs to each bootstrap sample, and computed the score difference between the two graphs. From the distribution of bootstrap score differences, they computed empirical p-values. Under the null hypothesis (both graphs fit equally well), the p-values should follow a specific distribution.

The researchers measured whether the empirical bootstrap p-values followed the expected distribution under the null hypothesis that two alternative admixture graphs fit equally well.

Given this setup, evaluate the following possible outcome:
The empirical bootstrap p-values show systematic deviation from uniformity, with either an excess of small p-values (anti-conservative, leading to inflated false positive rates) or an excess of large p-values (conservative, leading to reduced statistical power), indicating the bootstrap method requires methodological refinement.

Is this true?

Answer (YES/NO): NO